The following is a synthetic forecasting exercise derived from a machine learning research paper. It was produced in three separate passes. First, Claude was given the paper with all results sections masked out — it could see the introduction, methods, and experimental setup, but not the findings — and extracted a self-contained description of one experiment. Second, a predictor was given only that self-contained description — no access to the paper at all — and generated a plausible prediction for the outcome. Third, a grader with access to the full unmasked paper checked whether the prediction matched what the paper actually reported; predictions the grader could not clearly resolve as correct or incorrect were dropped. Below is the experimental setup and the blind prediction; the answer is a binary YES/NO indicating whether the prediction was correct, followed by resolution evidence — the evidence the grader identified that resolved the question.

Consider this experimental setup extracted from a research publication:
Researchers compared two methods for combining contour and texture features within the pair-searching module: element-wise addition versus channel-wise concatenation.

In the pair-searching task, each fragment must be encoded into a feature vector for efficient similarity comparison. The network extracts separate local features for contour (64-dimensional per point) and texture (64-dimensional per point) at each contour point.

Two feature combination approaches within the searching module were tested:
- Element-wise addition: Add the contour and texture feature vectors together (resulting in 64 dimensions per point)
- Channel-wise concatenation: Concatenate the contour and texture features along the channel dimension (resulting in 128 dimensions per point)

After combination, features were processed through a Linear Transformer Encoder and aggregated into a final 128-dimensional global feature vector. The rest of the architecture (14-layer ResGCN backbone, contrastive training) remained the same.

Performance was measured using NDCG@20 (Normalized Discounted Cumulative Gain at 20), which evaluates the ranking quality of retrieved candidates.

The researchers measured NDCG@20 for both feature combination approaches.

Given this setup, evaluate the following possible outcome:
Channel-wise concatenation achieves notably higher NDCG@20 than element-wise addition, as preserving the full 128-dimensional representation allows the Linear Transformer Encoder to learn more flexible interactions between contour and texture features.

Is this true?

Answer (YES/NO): NO